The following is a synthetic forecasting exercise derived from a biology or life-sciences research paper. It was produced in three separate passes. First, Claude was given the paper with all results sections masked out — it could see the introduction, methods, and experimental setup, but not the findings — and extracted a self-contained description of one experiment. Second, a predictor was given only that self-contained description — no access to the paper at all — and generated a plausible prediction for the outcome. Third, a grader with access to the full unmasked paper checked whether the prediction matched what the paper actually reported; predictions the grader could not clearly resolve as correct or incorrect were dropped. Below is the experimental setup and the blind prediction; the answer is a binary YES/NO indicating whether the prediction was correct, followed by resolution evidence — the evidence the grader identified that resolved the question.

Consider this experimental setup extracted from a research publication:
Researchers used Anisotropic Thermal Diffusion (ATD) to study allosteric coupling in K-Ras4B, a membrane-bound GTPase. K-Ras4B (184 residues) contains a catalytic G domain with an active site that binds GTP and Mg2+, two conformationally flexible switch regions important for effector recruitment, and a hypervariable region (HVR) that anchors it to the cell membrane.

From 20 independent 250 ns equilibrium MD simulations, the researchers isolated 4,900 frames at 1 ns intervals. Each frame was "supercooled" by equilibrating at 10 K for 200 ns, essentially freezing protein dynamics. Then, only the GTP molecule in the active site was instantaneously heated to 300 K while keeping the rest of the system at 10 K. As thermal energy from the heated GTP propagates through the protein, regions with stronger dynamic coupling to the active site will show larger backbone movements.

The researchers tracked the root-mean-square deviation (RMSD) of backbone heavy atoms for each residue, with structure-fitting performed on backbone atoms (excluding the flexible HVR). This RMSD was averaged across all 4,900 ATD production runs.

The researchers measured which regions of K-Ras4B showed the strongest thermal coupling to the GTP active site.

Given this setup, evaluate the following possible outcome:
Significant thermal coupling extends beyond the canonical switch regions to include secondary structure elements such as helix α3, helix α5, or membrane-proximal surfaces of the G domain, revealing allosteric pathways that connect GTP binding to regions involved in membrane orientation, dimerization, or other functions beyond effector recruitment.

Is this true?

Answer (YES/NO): NO